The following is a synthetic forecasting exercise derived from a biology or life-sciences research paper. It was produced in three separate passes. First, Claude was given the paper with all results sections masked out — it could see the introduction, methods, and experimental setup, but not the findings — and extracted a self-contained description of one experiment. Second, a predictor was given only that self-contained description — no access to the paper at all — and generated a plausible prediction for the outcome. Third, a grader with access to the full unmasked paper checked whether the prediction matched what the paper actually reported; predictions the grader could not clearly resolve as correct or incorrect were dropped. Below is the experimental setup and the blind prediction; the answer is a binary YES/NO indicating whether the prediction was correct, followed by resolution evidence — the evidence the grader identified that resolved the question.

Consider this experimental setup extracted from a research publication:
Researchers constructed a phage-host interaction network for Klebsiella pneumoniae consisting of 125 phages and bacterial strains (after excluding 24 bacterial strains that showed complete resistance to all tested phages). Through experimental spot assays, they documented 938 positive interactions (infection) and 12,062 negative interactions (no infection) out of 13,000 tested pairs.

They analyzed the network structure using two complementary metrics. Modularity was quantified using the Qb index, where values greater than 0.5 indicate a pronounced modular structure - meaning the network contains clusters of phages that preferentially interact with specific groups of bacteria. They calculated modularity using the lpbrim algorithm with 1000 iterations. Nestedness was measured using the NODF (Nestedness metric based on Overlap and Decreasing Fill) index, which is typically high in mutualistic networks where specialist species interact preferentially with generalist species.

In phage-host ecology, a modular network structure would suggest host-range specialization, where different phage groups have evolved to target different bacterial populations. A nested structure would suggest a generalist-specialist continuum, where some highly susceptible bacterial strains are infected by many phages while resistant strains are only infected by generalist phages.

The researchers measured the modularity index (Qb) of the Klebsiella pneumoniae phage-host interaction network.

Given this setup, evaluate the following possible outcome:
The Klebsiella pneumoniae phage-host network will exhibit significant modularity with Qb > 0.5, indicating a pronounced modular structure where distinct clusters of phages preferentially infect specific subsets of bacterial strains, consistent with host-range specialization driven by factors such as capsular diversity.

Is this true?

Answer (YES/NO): YES